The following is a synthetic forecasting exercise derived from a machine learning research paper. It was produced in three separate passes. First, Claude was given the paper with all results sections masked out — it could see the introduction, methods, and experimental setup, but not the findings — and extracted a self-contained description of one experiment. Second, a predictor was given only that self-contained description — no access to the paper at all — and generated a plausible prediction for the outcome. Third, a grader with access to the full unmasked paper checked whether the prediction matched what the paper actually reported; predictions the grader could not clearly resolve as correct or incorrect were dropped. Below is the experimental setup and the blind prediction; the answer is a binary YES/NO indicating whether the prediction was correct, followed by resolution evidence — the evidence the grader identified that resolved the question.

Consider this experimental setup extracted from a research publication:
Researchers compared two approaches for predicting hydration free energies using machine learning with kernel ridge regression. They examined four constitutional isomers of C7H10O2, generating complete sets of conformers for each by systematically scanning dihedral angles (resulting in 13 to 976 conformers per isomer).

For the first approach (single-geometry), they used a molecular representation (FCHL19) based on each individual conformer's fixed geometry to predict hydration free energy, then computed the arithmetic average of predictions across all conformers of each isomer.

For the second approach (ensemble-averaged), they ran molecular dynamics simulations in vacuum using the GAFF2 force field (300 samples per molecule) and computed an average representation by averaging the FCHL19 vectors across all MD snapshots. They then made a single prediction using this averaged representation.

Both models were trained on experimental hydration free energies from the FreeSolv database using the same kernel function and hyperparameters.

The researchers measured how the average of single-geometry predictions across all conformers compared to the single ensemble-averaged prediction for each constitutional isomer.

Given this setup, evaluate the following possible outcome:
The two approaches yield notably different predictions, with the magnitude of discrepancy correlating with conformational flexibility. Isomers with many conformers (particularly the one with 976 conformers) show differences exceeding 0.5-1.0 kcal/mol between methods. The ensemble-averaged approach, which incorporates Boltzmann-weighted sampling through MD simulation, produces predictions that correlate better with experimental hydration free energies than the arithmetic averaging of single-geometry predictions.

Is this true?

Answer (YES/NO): NO